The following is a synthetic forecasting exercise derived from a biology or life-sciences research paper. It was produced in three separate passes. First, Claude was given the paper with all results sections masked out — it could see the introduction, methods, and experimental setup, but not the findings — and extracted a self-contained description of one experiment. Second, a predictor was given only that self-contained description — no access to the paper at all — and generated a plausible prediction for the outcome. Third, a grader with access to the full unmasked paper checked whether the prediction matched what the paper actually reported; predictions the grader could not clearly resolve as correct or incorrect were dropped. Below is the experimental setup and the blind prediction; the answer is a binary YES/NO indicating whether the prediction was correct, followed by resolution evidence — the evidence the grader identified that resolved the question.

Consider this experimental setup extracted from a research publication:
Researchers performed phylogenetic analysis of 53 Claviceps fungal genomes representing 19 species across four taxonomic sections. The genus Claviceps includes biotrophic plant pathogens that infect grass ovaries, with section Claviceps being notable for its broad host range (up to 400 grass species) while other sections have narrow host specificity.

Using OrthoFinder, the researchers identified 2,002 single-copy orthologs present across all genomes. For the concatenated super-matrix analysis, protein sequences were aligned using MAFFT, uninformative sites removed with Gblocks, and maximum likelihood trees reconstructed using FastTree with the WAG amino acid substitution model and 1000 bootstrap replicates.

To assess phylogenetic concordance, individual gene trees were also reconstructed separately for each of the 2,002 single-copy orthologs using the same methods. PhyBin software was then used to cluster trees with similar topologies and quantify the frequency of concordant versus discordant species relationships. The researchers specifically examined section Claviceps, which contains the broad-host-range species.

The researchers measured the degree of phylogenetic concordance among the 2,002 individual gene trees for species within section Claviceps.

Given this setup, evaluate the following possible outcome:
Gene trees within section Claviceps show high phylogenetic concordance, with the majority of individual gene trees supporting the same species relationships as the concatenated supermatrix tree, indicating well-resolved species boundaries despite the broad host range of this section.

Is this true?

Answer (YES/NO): NO